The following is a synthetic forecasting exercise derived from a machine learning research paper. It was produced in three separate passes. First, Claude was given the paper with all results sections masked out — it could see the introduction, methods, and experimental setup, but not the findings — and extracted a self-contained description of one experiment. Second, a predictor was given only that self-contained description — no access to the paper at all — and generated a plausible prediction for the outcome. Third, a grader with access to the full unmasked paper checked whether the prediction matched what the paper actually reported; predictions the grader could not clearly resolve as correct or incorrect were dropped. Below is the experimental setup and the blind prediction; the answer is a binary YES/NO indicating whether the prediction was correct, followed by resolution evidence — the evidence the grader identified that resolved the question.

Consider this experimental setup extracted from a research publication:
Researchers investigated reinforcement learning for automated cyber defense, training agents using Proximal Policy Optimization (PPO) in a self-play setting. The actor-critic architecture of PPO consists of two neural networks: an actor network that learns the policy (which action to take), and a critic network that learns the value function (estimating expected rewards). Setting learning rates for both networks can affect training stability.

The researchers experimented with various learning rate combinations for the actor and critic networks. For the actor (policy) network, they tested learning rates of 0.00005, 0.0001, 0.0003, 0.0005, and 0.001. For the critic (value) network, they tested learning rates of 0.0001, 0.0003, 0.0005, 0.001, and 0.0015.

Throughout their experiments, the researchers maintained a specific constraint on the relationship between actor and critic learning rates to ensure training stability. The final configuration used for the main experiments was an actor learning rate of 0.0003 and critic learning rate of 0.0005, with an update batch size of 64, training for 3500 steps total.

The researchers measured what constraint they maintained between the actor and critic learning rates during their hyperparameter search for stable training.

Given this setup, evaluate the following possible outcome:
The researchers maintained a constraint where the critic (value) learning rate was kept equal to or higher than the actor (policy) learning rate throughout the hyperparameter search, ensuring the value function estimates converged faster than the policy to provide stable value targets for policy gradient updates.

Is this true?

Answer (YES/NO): NO